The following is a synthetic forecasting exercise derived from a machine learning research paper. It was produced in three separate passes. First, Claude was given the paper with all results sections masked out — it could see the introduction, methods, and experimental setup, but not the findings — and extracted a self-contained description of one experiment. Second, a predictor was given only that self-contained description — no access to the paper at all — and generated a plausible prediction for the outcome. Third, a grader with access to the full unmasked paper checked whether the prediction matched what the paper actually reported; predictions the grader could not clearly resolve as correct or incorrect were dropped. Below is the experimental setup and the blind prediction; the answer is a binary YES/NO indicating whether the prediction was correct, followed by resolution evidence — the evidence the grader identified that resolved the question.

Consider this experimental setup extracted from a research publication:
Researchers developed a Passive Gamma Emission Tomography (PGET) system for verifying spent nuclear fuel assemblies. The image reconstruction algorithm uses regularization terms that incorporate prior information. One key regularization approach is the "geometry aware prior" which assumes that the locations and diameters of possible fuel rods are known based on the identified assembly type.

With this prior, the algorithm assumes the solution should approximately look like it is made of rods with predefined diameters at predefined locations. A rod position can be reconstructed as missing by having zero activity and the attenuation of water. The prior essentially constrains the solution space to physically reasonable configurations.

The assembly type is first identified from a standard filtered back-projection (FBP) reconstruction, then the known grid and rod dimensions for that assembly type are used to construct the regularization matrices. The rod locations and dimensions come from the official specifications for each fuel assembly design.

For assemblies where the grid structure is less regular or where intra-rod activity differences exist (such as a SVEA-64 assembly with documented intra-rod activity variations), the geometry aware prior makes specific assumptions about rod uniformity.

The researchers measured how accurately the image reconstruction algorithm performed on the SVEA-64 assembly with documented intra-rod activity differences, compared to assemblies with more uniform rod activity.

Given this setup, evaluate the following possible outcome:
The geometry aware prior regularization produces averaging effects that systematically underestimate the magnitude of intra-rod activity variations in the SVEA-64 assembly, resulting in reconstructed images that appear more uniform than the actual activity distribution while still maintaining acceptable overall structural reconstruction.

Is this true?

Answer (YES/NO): YES